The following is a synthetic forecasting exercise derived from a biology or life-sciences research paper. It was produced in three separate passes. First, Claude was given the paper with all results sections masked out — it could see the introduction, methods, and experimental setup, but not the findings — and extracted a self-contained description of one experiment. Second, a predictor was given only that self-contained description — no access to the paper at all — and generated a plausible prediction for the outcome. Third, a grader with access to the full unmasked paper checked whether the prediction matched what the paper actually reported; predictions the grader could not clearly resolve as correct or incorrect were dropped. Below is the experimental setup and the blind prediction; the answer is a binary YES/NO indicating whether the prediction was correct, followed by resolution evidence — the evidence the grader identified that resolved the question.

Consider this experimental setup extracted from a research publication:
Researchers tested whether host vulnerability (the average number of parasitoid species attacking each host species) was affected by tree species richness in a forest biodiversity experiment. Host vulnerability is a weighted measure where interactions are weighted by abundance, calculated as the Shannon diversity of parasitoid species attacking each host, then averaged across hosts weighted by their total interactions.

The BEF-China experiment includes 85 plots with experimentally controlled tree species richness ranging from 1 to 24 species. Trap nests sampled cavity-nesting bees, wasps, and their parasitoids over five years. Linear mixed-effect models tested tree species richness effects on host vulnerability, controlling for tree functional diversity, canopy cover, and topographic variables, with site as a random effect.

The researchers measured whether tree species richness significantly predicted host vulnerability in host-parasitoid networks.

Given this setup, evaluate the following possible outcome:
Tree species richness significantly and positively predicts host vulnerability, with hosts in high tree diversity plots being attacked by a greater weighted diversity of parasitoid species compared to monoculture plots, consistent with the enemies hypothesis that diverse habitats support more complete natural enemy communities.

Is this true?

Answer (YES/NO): YES